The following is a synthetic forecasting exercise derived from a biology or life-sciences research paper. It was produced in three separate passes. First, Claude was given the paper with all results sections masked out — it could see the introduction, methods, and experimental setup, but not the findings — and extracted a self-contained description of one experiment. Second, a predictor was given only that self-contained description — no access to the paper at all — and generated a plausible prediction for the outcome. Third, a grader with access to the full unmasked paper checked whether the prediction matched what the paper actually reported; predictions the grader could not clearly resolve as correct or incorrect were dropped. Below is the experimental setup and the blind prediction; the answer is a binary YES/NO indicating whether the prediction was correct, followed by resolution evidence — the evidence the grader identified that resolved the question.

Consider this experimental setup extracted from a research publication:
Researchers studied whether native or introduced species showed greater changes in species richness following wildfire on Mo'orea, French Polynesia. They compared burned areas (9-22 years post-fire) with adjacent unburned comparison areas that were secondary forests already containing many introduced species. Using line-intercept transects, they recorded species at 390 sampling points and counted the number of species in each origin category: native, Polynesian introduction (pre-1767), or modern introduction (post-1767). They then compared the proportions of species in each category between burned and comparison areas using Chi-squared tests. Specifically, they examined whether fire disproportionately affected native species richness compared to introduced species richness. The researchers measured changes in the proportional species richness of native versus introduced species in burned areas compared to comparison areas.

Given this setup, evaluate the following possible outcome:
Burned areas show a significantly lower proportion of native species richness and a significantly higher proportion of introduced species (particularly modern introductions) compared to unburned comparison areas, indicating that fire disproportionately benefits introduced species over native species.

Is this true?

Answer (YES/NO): NO